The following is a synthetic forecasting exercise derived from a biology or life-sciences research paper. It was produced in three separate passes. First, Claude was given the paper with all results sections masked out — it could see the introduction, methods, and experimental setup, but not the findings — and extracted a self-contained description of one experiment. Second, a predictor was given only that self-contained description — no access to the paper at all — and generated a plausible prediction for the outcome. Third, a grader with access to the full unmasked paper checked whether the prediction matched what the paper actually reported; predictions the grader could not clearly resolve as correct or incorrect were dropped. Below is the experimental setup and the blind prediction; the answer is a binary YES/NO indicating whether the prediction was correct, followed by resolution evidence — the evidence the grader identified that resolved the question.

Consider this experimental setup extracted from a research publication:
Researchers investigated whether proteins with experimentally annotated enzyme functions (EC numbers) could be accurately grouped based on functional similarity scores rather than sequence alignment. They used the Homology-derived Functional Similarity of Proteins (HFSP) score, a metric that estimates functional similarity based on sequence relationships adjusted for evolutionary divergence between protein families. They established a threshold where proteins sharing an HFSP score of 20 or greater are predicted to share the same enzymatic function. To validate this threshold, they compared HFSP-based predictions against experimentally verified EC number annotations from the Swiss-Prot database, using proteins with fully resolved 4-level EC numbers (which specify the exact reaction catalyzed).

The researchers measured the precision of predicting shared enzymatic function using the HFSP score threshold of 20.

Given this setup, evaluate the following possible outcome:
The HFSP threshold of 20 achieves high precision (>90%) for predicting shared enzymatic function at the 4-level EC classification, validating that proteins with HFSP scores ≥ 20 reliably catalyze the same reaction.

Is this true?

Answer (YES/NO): YES